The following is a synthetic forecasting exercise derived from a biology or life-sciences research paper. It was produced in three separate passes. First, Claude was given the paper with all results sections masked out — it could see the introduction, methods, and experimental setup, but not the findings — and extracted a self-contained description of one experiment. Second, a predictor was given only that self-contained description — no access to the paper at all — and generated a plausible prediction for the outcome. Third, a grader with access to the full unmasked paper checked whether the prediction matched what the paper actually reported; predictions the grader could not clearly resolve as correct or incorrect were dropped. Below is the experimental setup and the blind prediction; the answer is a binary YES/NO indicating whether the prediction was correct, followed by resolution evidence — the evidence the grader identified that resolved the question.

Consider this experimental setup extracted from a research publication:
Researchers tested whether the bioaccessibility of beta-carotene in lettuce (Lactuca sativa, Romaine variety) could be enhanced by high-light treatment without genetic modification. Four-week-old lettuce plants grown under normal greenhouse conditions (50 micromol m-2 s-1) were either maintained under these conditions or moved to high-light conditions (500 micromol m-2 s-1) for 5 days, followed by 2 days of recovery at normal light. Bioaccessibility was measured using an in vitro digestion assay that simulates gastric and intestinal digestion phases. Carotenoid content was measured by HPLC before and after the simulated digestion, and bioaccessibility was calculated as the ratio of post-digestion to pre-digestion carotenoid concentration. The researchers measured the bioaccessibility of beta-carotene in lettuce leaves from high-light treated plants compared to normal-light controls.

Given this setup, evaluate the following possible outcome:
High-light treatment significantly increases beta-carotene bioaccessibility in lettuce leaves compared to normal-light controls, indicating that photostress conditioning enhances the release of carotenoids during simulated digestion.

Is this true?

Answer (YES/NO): YES